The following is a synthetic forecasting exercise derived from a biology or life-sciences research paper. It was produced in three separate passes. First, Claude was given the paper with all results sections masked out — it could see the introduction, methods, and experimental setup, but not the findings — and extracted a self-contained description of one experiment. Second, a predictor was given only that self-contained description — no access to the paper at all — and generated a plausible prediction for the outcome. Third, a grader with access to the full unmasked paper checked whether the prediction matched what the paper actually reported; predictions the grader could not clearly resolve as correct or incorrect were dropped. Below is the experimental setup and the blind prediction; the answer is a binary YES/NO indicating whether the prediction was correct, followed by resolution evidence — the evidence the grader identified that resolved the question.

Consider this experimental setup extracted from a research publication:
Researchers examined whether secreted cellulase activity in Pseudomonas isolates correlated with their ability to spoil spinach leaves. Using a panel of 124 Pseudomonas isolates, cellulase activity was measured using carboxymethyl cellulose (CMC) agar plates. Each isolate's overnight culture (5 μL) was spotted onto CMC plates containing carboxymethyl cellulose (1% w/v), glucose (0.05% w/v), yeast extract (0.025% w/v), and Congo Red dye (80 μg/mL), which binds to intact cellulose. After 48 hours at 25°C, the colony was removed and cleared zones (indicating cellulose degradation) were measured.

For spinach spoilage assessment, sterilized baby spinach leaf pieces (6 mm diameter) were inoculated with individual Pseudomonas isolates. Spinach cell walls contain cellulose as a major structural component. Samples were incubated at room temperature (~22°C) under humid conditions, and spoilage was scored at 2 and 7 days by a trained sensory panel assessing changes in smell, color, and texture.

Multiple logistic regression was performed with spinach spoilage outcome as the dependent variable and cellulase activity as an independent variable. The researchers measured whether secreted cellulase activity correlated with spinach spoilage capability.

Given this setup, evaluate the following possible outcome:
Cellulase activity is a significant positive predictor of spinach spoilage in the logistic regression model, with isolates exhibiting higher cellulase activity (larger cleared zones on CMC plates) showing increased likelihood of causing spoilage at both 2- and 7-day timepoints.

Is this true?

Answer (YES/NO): NO